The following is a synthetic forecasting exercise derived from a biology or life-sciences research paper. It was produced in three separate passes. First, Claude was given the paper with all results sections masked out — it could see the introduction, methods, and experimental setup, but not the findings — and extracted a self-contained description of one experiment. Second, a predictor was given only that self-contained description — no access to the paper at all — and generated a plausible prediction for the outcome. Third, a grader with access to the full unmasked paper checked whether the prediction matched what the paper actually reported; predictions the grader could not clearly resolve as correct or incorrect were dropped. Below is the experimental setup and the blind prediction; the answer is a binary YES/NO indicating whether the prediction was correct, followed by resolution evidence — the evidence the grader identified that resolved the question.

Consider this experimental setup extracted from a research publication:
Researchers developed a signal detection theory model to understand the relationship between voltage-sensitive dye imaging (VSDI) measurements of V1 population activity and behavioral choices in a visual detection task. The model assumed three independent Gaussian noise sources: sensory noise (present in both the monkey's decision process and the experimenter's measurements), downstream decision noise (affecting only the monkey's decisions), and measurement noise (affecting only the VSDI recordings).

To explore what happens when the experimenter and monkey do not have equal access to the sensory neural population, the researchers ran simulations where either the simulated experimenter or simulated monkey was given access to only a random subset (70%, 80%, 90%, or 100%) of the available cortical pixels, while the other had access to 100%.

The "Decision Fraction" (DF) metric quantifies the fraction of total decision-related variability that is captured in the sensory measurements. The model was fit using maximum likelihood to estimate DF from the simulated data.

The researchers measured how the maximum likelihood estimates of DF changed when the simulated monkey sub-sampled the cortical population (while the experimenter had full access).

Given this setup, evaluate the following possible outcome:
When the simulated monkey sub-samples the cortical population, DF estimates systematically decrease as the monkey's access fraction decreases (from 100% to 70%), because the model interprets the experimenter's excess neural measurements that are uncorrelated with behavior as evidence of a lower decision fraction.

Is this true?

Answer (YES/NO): NO